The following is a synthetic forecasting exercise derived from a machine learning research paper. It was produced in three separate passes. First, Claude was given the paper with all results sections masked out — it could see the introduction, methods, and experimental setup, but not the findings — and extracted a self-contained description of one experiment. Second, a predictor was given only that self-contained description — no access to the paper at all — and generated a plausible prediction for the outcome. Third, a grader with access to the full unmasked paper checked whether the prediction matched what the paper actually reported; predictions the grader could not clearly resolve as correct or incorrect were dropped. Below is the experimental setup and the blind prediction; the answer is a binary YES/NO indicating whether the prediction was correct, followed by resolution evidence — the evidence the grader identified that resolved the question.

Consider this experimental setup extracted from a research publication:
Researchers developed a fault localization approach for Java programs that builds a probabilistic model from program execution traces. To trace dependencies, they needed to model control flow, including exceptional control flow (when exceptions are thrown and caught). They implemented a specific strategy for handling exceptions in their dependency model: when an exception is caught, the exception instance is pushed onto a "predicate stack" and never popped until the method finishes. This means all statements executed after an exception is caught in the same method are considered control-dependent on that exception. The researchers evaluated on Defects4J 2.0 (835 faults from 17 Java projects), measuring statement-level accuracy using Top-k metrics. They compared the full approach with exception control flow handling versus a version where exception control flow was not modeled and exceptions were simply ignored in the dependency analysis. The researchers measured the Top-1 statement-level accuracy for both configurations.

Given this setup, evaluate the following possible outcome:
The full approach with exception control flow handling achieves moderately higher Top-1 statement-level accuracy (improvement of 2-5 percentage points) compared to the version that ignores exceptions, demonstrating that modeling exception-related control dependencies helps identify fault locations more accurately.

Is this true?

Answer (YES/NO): NO